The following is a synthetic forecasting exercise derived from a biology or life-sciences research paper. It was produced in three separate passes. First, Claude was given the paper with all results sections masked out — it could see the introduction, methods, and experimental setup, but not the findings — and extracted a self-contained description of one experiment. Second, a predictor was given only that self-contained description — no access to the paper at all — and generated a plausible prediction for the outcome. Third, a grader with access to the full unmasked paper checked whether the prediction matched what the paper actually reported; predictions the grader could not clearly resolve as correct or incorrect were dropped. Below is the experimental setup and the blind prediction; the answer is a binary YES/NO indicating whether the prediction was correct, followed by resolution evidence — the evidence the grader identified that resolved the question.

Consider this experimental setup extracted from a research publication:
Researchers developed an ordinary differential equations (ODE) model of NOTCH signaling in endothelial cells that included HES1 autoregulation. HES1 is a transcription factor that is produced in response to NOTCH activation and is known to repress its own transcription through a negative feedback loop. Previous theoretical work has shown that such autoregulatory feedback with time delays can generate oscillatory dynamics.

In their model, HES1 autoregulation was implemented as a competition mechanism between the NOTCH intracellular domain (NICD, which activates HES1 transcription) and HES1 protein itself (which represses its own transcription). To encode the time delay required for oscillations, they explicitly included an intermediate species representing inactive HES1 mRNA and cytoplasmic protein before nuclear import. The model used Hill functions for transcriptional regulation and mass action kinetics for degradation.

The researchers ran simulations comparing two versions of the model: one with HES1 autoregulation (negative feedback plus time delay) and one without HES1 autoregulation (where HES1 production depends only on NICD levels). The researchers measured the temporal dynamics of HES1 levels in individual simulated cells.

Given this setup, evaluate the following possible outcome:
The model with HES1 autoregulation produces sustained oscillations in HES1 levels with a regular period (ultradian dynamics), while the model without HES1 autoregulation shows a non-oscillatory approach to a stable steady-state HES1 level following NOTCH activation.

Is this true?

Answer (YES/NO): NO